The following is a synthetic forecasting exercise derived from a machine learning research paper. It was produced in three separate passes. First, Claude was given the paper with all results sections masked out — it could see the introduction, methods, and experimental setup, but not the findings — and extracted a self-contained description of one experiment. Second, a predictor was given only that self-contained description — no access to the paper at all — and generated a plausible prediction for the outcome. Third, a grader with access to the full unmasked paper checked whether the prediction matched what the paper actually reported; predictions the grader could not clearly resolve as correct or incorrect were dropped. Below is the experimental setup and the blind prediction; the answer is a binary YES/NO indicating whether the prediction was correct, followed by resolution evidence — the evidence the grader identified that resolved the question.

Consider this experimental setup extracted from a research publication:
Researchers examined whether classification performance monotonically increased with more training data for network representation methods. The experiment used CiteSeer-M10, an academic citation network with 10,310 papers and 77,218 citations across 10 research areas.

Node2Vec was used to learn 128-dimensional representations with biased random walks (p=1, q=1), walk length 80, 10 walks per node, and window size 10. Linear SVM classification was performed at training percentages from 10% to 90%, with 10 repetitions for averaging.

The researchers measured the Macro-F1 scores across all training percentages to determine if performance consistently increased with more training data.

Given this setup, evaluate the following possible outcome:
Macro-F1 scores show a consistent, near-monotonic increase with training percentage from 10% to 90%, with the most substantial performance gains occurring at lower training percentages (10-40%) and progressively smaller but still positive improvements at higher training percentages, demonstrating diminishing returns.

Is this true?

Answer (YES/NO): NO